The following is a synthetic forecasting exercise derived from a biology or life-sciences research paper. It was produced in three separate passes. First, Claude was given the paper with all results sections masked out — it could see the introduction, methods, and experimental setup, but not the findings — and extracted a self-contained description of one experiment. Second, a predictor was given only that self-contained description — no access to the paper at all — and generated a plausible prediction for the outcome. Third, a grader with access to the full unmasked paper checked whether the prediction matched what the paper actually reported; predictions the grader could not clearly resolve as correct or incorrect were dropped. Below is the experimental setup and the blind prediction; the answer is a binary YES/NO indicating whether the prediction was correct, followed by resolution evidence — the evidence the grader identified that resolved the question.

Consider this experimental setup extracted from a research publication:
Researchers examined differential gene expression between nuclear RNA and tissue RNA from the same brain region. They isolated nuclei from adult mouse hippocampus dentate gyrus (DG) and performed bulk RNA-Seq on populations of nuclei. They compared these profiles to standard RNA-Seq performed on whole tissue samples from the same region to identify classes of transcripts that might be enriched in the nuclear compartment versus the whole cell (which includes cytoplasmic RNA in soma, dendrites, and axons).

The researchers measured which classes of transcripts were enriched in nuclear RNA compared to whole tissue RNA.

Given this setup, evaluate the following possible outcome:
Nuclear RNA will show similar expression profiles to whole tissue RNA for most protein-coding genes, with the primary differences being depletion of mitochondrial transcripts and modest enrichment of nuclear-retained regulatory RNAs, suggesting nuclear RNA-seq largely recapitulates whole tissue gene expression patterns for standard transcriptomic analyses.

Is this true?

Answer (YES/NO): NO